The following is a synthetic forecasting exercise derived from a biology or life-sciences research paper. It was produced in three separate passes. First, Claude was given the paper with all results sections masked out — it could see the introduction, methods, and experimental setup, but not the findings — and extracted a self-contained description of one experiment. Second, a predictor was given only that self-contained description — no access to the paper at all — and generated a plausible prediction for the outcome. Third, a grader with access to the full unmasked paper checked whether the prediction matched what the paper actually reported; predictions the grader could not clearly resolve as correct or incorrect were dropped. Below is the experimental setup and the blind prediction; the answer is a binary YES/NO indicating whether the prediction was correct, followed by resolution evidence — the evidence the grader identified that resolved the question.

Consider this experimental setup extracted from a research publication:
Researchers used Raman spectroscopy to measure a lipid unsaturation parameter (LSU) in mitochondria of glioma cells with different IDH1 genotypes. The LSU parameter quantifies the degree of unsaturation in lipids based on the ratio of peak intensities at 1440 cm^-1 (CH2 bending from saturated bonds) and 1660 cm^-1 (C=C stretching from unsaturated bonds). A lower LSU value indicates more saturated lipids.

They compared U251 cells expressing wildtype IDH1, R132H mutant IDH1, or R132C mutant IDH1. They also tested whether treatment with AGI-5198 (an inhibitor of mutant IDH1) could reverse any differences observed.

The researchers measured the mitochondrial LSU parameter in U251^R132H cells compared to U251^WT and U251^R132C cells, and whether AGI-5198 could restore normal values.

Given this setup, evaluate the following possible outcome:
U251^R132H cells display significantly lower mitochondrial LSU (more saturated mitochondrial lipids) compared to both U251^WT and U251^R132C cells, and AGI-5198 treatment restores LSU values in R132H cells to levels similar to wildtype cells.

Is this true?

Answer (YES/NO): NO